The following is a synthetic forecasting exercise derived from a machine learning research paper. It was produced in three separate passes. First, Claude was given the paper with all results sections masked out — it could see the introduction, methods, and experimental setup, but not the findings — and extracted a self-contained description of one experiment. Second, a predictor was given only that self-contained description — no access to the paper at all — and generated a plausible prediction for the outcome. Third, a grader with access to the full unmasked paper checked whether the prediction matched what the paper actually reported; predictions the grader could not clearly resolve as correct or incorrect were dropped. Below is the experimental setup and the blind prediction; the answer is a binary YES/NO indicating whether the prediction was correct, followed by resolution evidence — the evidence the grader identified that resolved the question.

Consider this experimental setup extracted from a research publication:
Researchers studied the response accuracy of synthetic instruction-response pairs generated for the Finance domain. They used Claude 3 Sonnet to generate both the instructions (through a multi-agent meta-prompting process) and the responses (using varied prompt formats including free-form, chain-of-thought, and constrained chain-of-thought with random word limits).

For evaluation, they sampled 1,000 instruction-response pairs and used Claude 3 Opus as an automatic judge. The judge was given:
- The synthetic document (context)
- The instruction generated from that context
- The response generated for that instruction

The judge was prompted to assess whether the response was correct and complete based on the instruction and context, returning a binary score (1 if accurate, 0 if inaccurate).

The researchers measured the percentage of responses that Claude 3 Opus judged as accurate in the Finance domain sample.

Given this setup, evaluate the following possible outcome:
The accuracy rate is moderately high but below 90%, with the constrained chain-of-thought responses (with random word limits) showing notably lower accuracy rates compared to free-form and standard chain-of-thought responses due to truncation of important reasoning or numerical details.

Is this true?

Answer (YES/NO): NO